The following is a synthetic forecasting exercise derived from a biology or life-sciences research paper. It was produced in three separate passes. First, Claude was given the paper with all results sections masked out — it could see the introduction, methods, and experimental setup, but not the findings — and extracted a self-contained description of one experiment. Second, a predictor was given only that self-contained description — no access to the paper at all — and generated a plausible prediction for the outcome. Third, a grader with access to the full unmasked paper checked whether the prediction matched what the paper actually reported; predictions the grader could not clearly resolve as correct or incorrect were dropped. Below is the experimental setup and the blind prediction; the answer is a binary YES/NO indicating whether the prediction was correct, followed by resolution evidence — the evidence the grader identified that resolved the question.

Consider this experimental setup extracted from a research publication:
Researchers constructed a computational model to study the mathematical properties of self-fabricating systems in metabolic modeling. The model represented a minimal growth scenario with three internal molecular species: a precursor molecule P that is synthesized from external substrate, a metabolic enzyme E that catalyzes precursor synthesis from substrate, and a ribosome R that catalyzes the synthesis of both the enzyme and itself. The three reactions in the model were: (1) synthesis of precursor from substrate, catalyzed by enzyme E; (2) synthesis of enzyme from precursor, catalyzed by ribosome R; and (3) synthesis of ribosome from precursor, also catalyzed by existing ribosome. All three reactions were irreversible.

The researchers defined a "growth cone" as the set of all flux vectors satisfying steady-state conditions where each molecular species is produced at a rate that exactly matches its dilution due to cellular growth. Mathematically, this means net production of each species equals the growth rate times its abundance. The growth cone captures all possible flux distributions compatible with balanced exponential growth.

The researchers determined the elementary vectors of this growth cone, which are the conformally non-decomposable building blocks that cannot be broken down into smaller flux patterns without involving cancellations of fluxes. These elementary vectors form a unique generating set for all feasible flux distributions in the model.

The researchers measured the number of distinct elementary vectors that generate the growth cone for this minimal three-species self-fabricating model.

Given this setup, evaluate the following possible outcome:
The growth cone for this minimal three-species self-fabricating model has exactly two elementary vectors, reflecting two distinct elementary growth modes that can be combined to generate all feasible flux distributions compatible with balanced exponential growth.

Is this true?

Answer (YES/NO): NO